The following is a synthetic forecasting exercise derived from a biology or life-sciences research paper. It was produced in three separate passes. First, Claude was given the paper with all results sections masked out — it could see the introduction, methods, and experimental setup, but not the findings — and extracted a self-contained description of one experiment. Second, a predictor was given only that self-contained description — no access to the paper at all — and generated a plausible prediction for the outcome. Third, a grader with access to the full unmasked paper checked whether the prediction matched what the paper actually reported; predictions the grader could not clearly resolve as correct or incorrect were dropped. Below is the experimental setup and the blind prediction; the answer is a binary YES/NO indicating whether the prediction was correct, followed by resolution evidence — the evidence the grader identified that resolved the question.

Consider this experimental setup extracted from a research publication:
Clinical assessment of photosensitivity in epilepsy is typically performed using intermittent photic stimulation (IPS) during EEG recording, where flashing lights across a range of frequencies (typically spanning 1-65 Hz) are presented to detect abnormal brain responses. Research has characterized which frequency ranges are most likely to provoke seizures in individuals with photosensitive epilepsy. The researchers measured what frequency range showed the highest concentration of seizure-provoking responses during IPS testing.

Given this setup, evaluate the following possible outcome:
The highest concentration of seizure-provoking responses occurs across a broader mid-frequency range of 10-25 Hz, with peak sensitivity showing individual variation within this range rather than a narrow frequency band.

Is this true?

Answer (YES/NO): NO